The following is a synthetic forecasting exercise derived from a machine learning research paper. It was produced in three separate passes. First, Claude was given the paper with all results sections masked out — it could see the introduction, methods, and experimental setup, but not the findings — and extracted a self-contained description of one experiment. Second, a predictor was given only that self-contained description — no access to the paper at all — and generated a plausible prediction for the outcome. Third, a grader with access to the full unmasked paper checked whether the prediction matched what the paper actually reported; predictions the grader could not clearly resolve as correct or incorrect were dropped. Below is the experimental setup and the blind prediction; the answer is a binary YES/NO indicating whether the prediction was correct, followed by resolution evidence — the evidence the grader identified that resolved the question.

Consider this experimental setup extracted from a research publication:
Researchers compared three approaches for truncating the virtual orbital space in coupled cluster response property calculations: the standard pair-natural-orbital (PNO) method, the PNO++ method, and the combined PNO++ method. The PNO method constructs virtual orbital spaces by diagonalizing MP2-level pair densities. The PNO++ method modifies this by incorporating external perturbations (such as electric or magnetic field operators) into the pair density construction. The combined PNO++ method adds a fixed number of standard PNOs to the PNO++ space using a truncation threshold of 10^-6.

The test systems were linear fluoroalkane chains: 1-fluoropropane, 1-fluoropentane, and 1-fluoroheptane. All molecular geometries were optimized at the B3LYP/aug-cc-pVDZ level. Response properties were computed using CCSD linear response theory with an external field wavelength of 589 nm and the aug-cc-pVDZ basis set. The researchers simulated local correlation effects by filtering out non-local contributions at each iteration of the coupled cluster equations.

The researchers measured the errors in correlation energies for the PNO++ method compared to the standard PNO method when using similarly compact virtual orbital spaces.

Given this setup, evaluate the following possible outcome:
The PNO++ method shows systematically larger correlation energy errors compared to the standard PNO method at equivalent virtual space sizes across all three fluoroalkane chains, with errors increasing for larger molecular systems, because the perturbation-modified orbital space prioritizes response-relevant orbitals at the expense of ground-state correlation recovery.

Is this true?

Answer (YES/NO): NO